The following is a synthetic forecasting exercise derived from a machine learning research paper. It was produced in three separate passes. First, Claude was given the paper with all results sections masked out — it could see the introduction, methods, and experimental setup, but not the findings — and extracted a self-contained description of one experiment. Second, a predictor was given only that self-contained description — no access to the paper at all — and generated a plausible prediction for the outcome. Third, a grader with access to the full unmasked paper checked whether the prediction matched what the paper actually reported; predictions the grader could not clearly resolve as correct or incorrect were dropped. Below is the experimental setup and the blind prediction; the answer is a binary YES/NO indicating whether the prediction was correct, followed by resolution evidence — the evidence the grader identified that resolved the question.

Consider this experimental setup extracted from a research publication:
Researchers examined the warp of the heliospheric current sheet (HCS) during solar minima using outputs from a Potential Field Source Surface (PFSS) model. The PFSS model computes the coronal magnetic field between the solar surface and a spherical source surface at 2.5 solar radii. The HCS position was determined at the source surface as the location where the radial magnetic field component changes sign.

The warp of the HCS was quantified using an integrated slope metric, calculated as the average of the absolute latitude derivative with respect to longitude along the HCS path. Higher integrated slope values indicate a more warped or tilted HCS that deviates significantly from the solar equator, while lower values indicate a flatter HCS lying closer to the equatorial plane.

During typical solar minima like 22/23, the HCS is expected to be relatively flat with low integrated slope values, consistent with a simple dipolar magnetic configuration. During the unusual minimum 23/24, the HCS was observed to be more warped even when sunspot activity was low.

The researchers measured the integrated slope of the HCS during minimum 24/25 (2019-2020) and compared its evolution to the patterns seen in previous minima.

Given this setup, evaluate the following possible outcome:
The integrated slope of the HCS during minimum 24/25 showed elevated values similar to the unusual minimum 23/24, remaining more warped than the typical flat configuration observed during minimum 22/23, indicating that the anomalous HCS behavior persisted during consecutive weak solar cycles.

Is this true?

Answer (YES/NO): NO